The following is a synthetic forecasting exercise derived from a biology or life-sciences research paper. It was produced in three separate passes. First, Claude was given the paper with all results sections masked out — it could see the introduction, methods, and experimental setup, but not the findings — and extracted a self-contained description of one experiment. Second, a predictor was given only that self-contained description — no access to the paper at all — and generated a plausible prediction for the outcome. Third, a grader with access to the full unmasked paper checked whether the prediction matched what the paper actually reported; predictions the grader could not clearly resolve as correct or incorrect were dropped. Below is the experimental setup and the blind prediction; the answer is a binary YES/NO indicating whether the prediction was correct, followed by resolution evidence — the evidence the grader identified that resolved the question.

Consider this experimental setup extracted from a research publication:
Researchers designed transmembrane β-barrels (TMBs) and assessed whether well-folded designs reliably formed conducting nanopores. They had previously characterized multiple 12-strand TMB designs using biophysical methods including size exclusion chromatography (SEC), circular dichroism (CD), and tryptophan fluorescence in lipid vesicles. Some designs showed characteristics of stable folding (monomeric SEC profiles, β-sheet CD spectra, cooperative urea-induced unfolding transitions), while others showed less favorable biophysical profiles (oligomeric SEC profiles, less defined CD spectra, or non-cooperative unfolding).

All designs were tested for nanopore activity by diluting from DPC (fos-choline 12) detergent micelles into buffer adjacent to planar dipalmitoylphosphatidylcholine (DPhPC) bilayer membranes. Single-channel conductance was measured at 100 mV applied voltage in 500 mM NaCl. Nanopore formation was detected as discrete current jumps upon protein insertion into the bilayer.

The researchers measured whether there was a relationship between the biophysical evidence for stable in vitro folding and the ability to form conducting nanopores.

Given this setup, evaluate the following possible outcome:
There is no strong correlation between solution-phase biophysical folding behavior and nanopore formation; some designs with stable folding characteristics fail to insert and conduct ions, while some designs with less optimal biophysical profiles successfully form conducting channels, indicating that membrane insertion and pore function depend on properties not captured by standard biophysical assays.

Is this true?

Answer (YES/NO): NO